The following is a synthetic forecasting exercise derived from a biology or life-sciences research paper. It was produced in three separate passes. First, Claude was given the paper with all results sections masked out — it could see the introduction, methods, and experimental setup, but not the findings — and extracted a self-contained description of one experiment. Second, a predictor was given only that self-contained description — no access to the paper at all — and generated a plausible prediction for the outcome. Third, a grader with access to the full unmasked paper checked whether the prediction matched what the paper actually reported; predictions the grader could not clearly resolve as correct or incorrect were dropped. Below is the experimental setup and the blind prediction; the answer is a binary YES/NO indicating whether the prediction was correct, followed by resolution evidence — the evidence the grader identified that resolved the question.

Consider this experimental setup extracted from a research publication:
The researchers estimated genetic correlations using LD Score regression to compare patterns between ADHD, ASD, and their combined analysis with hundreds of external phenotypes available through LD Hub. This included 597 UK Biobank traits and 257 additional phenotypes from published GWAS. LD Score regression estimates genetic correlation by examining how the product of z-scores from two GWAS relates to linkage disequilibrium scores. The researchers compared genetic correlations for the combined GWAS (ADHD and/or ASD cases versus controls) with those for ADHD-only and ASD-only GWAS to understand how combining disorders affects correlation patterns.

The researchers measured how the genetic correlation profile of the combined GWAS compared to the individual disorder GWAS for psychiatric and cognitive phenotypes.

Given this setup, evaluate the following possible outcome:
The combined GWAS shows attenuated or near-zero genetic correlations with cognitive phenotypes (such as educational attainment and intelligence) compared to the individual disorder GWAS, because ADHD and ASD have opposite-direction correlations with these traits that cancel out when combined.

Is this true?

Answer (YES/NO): YES